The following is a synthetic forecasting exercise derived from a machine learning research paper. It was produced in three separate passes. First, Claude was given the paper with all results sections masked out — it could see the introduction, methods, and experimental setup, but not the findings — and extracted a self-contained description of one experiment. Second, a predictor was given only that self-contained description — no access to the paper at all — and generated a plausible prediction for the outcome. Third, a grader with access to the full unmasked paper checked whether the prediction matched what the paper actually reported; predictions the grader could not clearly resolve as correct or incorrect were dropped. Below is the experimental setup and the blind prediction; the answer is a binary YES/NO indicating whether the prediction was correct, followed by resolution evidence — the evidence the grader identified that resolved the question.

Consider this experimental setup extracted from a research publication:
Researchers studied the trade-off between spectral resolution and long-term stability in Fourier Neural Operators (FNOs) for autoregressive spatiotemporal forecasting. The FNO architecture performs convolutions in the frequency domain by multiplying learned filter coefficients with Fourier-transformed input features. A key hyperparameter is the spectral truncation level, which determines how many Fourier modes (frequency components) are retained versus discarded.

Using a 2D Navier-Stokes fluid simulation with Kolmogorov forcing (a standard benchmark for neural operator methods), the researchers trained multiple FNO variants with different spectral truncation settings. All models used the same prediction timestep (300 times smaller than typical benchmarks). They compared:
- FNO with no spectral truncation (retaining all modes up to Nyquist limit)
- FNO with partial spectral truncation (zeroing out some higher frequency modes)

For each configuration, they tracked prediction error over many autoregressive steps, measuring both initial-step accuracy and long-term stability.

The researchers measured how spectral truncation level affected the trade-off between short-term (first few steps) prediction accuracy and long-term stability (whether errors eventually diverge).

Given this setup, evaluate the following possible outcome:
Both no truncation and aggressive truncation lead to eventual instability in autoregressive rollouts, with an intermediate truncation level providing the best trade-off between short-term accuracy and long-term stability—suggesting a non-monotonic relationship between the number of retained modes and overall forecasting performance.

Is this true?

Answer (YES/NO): NO